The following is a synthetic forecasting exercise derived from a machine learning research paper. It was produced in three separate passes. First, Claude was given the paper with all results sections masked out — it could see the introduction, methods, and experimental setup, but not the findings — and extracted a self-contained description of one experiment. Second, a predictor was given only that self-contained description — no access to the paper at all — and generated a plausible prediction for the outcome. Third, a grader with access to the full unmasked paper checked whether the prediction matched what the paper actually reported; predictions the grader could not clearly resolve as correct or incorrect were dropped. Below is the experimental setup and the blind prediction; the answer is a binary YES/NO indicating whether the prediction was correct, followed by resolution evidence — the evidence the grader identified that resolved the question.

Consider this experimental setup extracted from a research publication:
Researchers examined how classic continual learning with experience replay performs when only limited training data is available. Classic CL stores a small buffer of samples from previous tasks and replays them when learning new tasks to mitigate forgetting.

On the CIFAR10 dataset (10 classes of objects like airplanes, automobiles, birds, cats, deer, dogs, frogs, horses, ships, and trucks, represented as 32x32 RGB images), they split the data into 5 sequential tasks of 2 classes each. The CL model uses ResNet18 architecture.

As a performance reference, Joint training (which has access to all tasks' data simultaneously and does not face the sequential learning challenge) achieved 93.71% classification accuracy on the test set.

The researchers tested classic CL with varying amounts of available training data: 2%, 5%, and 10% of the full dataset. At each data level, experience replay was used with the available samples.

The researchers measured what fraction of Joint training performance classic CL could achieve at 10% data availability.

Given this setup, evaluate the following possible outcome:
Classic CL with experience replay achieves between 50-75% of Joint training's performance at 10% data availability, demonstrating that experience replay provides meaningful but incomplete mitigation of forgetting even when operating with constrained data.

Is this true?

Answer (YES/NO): NO